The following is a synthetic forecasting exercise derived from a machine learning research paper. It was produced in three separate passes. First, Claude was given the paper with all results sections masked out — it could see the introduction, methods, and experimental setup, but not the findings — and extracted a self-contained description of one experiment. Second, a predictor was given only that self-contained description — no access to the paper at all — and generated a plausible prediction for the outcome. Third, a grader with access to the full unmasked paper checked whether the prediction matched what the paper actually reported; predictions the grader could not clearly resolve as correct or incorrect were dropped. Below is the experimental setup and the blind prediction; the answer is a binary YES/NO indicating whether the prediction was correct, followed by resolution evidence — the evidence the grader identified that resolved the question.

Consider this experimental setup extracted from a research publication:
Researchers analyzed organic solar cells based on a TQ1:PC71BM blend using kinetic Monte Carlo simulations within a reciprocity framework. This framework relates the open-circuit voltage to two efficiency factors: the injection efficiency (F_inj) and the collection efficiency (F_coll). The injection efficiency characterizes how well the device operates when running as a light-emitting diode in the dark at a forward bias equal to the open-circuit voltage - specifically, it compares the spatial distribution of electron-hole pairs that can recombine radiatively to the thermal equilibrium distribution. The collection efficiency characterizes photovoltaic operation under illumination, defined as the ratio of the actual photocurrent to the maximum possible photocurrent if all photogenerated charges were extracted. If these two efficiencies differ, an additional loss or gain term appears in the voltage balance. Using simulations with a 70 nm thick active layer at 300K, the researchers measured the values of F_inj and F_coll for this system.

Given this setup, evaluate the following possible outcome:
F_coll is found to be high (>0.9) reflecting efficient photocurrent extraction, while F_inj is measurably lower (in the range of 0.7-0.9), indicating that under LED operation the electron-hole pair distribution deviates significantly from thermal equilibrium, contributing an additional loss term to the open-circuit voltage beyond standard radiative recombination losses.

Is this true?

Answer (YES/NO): NO